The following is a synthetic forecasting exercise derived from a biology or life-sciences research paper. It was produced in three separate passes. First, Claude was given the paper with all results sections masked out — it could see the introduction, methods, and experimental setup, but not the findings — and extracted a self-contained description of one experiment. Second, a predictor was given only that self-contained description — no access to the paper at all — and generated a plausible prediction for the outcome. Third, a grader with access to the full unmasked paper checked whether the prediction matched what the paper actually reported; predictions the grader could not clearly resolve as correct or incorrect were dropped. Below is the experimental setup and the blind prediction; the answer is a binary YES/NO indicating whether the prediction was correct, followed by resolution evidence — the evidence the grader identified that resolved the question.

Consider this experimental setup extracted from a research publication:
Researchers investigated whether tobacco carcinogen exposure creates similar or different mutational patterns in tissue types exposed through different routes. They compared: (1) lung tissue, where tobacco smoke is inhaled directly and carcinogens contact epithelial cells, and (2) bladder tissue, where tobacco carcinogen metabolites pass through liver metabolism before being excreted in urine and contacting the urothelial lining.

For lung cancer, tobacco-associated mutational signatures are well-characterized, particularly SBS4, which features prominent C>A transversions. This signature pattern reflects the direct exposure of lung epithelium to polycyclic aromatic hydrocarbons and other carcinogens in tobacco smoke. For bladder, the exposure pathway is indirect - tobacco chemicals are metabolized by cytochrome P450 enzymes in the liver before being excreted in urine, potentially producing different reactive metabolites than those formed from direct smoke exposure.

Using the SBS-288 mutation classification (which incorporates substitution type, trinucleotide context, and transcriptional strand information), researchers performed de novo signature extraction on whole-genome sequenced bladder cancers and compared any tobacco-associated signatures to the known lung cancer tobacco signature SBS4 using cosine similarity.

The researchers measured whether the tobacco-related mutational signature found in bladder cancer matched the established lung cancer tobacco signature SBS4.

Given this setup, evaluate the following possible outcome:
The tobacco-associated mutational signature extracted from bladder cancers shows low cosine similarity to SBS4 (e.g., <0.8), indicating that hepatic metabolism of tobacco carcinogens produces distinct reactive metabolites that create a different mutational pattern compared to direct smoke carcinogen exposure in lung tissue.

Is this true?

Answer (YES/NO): YES